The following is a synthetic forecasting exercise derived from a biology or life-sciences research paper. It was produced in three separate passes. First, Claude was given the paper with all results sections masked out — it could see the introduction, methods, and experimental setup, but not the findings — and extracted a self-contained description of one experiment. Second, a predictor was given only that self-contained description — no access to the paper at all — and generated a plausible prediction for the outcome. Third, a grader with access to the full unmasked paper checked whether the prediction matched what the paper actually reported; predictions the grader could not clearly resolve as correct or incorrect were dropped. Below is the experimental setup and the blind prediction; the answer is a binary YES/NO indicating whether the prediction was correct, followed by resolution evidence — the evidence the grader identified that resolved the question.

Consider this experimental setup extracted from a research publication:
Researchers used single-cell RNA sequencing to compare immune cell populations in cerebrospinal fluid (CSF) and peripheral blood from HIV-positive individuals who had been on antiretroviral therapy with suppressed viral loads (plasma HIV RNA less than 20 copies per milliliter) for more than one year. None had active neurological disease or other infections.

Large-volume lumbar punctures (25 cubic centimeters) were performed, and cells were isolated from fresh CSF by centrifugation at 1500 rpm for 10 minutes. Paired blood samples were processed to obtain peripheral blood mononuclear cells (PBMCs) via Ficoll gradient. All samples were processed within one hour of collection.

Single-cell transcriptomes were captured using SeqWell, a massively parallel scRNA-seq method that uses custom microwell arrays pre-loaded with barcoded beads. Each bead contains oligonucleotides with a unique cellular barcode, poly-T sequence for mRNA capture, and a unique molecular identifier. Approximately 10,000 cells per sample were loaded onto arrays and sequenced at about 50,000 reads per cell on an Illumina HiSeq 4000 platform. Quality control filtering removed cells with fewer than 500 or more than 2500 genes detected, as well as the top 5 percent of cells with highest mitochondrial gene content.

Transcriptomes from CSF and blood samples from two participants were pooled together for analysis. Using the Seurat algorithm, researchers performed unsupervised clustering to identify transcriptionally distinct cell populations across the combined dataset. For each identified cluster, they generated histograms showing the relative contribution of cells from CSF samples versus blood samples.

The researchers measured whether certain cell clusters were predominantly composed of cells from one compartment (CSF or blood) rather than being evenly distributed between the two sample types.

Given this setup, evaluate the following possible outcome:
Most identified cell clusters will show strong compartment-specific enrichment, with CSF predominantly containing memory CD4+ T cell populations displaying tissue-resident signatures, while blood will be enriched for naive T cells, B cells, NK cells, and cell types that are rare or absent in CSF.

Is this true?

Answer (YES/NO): NO